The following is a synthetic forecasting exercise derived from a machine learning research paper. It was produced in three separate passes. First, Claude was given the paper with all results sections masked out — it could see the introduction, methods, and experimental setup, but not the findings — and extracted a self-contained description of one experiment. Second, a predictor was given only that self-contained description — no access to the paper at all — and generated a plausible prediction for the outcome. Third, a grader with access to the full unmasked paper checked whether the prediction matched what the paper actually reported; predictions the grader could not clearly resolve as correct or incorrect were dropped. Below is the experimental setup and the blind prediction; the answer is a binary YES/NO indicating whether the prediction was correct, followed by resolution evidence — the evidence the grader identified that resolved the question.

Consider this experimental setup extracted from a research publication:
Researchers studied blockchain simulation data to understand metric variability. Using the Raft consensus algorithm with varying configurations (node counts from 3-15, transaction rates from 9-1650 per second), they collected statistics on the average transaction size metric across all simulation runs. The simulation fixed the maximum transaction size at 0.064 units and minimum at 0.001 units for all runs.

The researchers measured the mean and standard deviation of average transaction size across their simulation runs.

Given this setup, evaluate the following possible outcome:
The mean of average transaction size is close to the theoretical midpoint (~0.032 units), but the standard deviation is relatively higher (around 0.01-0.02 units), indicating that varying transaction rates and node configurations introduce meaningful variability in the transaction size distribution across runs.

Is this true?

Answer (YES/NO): NO